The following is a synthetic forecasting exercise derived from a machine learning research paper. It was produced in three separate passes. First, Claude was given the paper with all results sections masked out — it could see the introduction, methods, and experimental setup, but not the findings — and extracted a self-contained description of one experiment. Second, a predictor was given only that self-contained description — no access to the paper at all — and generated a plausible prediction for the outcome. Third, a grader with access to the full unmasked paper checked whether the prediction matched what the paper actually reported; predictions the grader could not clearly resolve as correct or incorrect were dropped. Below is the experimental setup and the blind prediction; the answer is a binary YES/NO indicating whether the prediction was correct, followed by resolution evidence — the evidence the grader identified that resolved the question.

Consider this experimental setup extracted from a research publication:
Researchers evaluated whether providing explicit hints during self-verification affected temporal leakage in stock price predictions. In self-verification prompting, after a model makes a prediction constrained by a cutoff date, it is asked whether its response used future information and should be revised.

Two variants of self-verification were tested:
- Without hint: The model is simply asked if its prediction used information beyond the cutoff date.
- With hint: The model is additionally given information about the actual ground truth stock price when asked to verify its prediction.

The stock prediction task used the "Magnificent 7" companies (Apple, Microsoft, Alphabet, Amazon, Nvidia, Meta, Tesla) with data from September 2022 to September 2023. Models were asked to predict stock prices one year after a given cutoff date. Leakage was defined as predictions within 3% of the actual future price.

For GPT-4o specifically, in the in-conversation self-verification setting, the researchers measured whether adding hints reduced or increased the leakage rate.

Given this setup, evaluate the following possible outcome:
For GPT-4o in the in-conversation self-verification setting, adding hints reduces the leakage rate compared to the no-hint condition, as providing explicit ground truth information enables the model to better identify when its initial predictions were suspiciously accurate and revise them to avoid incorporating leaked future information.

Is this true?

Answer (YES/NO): NO